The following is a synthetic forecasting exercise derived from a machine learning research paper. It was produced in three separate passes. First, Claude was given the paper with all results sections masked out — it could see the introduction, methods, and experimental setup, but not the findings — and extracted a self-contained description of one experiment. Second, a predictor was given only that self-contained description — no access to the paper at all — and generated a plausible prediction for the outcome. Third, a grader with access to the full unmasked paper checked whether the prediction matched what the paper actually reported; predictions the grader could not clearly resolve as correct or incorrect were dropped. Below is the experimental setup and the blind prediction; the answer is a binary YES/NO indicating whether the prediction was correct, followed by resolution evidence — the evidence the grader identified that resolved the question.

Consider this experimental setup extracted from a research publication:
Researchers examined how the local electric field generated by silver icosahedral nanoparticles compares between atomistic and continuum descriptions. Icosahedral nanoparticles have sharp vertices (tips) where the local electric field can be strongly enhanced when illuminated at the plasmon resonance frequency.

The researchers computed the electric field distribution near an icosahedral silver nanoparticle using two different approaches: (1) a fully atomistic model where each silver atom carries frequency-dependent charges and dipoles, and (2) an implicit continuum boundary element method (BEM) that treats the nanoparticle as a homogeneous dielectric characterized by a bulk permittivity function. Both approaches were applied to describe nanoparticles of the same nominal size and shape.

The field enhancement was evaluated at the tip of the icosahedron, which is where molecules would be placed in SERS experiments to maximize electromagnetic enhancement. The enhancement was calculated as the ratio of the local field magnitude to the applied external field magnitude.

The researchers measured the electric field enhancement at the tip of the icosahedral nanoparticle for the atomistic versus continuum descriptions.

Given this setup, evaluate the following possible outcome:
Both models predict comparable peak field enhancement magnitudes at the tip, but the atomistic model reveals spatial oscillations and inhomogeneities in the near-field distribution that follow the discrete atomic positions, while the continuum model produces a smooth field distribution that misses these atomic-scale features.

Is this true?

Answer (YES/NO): NO